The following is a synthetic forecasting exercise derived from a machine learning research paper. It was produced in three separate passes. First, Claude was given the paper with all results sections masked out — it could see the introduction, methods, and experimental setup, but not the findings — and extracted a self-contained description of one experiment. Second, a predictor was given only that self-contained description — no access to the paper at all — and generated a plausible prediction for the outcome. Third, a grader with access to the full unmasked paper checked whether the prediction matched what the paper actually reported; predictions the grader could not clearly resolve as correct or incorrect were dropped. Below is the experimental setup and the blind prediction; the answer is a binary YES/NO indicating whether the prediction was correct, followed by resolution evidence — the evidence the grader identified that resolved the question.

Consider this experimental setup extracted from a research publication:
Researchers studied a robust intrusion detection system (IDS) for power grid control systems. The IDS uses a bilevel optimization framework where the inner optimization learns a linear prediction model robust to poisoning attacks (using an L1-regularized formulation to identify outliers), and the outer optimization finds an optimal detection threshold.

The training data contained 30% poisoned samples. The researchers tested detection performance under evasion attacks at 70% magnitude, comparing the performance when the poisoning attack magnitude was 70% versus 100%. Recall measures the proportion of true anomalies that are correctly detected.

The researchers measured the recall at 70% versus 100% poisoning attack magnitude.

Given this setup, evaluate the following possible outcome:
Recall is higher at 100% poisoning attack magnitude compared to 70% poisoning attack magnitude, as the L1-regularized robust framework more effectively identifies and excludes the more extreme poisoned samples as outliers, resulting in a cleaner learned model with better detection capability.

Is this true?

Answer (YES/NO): NO